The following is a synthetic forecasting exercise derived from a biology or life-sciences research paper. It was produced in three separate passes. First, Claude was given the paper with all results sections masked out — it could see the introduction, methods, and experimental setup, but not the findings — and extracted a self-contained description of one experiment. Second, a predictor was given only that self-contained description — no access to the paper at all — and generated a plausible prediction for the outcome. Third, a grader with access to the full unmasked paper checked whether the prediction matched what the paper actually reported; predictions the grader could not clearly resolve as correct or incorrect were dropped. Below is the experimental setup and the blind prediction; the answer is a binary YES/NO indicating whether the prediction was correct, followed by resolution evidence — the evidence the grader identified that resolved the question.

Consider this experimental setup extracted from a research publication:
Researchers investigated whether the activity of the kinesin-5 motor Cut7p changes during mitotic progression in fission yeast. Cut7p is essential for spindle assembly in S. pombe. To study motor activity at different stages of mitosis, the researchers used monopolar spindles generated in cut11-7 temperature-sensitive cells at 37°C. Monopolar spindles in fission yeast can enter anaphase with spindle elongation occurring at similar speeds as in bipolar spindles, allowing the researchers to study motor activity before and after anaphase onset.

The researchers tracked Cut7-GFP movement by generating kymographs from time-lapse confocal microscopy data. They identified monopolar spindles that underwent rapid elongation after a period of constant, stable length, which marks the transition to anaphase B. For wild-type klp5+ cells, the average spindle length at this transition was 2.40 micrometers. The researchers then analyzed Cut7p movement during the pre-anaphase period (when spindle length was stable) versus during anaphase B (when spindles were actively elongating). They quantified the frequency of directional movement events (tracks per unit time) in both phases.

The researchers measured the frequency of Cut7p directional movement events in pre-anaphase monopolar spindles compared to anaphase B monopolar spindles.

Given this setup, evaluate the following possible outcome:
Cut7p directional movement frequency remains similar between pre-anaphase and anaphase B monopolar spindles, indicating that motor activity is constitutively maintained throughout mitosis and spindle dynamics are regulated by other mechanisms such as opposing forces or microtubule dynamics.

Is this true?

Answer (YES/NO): NO